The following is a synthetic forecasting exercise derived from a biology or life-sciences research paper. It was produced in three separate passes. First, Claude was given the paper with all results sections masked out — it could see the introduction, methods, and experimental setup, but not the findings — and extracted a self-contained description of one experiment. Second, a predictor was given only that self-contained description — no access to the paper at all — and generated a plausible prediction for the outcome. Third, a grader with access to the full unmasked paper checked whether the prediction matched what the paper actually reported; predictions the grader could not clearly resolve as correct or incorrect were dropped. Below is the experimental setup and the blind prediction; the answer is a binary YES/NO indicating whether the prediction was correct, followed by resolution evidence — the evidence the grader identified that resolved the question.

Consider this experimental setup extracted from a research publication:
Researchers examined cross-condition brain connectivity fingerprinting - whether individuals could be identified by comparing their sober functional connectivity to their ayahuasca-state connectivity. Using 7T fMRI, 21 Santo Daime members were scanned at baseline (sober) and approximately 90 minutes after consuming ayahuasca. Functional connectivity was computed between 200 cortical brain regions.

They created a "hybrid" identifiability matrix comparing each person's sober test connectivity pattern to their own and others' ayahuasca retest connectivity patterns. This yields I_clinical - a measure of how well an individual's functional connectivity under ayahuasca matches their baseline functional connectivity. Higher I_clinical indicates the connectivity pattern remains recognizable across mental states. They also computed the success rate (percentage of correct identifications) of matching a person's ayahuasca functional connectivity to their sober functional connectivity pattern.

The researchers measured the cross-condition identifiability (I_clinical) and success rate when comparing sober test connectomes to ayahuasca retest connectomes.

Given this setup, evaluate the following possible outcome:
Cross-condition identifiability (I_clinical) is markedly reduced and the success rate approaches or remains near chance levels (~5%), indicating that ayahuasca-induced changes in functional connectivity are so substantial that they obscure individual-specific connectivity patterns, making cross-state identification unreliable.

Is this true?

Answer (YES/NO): NO